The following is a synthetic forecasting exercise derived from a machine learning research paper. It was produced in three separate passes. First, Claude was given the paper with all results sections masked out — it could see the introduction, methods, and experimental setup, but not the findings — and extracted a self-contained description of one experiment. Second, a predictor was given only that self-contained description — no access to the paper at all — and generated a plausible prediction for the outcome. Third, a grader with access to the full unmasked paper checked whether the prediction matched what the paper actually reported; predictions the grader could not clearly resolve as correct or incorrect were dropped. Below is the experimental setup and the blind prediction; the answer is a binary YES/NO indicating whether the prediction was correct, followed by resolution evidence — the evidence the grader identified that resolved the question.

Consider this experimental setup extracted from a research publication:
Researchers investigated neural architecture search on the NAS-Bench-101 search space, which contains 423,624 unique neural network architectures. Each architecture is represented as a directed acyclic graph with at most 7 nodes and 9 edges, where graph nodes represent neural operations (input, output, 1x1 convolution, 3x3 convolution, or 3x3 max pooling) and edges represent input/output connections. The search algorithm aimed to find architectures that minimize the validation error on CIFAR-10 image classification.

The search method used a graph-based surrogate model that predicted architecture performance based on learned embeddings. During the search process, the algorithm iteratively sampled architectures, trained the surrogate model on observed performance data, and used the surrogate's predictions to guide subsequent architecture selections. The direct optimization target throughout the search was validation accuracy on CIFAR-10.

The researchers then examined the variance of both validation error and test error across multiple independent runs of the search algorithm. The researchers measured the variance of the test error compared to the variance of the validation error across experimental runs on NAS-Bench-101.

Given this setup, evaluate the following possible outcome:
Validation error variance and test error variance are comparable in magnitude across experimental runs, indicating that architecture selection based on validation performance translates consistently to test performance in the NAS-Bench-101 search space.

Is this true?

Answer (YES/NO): NO